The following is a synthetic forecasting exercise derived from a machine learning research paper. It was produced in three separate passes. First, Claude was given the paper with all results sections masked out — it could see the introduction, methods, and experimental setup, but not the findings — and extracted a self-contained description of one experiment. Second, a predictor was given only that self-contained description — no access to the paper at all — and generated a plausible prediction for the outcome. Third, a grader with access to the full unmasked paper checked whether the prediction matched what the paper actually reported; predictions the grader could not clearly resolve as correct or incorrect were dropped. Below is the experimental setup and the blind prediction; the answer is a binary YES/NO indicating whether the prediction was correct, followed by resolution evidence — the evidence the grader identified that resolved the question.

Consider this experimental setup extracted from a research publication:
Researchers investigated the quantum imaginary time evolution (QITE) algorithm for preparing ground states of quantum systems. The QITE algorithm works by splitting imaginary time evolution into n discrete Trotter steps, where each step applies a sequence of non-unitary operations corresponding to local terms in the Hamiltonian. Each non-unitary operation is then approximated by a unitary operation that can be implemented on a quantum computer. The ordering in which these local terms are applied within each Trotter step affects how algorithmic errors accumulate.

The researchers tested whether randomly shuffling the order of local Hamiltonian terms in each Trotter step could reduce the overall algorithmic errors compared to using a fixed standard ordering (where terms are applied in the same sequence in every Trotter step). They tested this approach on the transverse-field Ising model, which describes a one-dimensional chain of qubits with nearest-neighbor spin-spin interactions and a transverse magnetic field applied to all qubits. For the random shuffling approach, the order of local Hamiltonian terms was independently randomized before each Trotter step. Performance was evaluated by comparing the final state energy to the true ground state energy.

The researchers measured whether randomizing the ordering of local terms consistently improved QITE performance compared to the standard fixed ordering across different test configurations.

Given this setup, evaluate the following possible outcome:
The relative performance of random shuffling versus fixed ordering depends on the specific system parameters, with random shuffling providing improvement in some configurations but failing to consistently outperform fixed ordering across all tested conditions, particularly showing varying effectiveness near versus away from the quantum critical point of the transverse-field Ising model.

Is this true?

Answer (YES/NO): NO